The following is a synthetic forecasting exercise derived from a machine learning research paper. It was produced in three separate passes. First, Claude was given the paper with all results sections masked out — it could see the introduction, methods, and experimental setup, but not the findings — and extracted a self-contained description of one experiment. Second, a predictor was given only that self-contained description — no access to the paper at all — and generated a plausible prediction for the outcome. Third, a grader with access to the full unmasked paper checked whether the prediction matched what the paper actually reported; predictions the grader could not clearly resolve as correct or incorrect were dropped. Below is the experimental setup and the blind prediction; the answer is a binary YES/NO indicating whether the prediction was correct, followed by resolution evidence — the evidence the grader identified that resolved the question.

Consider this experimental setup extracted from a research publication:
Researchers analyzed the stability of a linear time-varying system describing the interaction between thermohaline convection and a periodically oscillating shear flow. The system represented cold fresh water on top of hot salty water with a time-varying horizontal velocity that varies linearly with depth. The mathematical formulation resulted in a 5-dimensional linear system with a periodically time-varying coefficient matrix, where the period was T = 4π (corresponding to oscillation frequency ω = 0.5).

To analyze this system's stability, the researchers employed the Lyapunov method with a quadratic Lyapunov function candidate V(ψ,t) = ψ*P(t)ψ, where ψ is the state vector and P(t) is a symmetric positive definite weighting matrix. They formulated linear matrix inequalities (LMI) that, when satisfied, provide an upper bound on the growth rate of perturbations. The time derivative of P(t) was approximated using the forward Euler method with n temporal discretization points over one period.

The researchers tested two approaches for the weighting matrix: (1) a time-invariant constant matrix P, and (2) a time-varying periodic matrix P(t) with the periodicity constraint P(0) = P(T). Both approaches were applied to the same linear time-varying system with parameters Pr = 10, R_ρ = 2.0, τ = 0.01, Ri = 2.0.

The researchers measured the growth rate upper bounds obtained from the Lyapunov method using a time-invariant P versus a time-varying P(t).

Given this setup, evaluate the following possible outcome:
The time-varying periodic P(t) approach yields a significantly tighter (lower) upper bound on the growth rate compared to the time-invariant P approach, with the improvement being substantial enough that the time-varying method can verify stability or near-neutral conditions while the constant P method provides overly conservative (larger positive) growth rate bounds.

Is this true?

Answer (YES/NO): YES